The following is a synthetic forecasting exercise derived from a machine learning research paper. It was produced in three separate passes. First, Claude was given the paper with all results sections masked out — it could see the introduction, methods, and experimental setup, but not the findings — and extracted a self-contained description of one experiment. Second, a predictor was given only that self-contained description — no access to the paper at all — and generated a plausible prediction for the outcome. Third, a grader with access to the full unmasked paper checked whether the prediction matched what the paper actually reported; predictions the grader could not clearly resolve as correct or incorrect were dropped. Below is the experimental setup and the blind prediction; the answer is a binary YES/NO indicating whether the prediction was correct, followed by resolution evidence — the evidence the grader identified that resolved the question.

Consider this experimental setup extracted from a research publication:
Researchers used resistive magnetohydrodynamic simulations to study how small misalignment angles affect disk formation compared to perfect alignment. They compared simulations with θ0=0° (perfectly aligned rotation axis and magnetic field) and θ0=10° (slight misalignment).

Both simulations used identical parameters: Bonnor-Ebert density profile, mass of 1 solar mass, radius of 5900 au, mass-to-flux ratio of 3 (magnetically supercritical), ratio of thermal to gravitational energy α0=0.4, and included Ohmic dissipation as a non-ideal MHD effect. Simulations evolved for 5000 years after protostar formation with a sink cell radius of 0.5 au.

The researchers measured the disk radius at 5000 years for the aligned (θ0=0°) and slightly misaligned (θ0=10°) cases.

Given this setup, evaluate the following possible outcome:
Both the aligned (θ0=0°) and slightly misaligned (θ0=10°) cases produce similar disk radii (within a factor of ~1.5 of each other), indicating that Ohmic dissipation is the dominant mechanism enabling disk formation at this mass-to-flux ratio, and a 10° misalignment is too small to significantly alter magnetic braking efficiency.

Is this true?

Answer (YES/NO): NO